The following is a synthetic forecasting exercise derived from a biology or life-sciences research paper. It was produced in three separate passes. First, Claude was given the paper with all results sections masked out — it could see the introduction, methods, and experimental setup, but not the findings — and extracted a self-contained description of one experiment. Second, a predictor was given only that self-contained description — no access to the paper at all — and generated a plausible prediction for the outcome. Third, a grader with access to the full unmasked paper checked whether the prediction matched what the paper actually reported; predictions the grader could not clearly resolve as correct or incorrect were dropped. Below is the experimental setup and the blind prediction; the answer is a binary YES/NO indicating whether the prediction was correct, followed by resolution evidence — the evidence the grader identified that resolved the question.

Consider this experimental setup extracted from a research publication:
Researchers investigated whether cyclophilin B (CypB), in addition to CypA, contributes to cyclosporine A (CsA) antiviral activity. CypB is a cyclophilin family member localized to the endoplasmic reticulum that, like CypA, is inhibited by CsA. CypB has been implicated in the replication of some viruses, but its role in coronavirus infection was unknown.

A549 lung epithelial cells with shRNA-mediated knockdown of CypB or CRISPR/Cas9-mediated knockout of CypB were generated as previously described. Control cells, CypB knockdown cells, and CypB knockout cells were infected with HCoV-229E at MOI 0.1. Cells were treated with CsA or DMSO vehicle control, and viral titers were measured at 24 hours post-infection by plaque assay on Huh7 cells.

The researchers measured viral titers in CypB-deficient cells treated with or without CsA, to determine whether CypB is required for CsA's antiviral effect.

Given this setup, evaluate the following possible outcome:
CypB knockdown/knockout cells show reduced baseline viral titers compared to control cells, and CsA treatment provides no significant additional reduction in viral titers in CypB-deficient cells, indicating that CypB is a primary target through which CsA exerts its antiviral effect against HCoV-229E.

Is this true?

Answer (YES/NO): NO